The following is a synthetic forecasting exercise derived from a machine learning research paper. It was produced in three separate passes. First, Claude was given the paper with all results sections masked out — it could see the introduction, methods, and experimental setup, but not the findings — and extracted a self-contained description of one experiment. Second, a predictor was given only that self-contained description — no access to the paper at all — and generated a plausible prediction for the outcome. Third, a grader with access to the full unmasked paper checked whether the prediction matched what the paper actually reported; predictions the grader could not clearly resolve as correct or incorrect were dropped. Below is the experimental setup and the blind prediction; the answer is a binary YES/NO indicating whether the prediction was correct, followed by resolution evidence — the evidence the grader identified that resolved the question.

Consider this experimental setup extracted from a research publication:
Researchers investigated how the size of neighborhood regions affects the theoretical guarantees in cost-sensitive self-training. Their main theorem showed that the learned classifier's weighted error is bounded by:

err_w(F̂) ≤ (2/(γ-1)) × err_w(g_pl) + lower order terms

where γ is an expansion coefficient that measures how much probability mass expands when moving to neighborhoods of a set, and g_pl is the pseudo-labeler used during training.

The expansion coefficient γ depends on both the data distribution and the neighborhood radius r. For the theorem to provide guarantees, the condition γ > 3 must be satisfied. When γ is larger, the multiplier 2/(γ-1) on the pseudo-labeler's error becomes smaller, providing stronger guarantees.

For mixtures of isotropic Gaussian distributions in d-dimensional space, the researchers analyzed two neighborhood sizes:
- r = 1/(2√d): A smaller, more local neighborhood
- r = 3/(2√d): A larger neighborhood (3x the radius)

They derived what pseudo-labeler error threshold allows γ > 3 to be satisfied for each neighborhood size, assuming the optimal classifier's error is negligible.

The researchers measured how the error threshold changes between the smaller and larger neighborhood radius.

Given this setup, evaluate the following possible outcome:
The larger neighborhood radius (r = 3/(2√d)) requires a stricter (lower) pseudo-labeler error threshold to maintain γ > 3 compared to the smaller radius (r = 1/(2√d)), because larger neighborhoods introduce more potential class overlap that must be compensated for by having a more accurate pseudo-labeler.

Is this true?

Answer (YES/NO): NO